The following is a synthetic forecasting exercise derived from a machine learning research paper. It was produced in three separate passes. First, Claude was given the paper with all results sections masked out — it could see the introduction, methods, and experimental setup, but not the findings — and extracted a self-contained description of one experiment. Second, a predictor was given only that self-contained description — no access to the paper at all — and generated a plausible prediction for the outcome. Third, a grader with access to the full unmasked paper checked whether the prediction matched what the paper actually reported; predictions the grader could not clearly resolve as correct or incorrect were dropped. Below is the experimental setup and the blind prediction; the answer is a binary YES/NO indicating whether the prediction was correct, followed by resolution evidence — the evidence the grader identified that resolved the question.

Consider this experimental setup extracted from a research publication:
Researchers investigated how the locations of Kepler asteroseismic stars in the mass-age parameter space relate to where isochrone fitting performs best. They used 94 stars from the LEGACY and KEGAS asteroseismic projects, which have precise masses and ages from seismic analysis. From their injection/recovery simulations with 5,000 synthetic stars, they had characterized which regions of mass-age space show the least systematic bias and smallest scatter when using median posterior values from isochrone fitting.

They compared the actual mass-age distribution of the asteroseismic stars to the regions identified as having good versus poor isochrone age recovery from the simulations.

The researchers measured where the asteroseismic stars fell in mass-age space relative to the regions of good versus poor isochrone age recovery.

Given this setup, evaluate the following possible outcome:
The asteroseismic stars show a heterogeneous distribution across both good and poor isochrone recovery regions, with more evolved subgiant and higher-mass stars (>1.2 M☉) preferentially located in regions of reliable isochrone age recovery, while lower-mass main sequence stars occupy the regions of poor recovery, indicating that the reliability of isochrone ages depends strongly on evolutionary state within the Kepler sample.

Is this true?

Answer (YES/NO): NO